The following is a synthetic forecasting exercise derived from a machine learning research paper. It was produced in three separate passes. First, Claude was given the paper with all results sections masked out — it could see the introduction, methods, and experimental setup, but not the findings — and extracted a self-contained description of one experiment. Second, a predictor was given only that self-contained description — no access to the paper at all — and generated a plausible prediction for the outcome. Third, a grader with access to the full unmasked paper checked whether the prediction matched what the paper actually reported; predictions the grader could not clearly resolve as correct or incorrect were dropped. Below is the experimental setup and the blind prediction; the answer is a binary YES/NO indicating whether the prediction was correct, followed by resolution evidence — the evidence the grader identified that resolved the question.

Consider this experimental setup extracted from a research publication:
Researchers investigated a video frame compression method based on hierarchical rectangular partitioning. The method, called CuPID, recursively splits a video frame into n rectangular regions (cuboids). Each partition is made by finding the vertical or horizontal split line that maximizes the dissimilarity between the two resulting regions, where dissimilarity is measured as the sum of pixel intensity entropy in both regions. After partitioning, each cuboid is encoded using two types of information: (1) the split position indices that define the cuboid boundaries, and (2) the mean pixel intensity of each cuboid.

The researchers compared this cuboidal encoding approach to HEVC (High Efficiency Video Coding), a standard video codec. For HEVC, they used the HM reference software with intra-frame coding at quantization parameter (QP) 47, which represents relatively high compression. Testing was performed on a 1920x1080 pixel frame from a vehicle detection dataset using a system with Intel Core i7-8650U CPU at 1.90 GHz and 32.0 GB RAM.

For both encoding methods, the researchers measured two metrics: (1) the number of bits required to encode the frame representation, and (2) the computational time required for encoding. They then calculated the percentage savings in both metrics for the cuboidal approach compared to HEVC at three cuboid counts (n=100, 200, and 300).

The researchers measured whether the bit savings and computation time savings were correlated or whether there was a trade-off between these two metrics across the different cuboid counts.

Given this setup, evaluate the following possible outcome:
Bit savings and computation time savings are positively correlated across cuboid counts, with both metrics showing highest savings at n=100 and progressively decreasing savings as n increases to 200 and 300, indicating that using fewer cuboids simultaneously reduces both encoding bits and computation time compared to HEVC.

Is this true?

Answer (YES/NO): YES